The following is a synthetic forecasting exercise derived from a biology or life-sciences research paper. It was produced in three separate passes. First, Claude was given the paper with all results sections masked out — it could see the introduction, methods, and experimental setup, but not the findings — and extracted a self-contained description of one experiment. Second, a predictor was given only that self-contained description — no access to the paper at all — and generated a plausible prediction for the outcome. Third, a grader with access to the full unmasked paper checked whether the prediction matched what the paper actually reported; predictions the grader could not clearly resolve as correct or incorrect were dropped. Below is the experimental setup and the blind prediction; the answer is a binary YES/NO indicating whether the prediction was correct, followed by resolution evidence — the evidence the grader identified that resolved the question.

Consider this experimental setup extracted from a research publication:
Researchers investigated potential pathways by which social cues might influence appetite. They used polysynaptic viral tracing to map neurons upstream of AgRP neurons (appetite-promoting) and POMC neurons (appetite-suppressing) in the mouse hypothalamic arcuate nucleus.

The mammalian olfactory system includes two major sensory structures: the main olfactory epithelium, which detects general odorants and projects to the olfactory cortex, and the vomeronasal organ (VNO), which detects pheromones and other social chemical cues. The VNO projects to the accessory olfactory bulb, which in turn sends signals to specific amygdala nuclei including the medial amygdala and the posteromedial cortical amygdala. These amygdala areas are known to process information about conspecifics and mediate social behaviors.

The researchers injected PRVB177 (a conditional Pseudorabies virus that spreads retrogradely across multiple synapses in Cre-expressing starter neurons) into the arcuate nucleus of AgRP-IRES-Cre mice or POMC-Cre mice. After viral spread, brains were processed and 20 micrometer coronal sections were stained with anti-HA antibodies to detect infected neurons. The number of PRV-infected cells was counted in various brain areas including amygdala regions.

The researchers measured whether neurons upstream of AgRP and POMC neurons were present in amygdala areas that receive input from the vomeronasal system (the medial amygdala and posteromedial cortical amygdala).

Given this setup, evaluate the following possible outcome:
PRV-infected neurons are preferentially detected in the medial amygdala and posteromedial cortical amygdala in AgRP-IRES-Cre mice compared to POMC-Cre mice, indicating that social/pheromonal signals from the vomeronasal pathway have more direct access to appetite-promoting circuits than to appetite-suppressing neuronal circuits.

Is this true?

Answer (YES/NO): NO